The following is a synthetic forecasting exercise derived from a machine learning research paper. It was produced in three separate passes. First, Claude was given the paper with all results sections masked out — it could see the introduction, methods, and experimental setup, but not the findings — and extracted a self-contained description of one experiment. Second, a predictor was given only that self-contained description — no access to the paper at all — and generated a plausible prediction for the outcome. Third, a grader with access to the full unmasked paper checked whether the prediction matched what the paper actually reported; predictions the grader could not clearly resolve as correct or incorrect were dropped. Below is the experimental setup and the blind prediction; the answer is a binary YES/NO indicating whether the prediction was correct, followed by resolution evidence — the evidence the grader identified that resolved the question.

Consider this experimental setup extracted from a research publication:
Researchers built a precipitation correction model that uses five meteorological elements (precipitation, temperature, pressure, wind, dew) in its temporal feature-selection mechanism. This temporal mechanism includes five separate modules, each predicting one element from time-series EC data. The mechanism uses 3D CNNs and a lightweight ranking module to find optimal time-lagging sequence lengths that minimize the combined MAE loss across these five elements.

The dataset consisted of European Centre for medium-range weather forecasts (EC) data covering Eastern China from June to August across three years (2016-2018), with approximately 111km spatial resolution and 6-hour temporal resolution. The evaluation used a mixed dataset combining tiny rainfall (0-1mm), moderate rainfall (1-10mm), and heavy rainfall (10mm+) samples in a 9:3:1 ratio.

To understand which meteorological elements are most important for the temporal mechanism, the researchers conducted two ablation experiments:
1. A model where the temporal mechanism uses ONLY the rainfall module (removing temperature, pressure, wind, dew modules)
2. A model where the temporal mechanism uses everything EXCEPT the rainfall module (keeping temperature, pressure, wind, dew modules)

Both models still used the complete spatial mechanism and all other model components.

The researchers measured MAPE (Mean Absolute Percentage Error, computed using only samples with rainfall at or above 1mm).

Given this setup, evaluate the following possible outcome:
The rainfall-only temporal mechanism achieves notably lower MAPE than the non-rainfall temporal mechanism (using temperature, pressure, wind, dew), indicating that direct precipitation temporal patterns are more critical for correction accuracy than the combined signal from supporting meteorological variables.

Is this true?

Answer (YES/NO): YES